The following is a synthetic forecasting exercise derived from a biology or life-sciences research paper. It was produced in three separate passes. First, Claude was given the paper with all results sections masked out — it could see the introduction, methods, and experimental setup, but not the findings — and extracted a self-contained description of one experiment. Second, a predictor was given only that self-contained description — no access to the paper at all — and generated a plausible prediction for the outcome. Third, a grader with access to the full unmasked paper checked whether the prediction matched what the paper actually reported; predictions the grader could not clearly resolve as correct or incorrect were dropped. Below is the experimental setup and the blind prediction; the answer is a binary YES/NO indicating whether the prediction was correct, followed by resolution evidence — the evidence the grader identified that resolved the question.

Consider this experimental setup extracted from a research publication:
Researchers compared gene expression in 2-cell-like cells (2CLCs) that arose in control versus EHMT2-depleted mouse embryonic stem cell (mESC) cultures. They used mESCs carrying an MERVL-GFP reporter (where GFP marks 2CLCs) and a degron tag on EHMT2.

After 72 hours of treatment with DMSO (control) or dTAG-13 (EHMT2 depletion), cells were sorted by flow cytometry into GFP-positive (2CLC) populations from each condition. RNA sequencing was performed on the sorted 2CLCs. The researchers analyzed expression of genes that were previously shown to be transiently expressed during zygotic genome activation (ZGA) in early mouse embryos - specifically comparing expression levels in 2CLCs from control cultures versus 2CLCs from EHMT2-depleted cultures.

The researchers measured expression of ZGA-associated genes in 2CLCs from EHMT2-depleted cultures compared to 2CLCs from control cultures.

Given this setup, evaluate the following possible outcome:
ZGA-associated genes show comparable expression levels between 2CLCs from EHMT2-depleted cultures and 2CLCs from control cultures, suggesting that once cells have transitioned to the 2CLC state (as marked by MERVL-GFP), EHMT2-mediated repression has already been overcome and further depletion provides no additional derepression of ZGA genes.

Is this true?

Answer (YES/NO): NO